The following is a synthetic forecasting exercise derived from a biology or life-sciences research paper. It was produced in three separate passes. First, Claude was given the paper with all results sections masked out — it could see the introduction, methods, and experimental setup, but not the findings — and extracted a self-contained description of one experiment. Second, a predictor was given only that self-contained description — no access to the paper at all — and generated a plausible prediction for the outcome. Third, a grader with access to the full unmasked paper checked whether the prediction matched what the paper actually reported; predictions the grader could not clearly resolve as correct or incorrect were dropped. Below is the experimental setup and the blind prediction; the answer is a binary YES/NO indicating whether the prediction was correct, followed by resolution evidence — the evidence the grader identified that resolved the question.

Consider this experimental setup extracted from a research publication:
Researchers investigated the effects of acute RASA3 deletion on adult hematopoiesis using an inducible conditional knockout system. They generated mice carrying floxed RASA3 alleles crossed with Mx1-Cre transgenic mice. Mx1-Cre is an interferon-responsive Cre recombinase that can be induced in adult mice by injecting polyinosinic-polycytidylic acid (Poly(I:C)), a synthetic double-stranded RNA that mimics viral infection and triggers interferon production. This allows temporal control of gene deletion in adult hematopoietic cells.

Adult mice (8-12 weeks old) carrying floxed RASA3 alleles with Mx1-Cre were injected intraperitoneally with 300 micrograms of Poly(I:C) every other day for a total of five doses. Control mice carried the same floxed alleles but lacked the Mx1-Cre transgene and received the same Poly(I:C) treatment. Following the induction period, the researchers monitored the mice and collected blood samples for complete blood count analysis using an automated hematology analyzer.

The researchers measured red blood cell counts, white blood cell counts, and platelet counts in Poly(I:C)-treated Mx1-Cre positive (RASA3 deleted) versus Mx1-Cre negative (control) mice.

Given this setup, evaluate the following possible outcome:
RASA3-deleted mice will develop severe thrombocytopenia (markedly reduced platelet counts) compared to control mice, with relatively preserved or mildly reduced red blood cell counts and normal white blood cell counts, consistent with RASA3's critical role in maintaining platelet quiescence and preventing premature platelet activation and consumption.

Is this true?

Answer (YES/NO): NO